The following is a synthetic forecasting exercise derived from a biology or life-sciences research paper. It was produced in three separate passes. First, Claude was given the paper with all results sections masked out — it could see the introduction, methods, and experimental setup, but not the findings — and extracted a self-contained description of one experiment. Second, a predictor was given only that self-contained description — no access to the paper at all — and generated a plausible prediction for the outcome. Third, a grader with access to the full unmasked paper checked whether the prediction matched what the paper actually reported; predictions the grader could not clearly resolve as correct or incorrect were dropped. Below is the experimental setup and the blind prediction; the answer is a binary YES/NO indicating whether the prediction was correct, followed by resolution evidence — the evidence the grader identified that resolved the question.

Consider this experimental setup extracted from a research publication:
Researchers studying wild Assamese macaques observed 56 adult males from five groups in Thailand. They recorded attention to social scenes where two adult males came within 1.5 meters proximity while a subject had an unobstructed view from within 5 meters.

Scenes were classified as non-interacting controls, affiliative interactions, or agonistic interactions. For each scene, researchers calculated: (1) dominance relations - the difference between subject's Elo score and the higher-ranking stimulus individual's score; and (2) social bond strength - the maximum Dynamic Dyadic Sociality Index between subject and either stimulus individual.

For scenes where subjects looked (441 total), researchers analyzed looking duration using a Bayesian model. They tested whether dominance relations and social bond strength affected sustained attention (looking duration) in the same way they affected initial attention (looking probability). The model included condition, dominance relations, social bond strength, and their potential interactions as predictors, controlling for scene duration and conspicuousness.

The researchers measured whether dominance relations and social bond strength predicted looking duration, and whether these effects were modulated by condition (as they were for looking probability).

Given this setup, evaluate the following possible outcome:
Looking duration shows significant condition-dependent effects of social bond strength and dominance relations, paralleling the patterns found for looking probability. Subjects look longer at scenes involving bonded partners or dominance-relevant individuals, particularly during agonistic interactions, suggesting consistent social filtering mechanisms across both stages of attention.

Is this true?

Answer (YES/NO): NO